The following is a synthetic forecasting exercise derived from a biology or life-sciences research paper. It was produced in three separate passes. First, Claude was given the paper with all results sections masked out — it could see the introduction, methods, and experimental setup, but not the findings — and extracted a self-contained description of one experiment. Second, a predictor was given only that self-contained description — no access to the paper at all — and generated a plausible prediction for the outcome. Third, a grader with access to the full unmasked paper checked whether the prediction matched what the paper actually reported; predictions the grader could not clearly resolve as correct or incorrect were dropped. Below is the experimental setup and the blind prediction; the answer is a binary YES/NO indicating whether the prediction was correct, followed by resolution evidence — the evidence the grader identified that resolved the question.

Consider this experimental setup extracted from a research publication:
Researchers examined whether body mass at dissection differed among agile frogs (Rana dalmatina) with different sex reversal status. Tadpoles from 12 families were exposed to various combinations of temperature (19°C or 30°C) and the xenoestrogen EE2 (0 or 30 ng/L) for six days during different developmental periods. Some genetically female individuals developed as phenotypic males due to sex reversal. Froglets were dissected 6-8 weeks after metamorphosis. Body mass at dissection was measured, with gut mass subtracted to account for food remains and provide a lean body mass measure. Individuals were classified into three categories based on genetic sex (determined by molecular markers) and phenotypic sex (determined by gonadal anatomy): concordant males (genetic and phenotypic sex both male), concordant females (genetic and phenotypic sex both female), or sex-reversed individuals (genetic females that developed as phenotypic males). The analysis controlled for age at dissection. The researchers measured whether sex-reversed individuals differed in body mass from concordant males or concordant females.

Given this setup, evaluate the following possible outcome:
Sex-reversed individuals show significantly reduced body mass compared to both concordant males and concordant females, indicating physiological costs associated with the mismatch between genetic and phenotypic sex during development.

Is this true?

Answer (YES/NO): YES